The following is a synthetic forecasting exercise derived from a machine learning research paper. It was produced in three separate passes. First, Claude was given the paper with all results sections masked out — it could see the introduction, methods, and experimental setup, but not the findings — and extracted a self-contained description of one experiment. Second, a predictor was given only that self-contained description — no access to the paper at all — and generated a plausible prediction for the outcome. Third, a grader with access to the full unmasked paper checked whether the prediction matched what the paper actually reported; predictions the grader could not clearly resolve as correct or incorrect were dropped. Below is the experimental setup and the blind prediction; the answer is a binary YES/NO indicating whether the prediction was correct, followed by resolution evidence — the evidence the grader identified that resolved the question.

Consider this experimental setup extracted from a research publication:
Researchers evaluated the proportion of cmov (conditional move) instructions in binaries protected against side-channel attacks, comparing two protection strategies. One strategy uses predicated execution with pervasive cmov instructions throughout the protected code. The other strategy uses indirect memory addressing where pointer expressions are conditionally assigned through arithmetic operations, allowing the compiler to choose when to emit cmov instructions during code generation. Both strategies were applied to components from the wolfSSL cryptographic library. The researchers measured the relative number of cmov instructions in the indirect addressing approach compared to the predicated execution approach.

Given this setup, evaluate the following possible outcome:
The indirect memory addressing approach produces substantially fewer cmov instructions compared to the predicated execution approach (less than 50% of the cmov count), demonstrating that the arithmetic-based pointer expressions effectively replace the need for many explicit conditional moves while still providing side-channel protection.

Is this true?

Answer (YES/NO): YES